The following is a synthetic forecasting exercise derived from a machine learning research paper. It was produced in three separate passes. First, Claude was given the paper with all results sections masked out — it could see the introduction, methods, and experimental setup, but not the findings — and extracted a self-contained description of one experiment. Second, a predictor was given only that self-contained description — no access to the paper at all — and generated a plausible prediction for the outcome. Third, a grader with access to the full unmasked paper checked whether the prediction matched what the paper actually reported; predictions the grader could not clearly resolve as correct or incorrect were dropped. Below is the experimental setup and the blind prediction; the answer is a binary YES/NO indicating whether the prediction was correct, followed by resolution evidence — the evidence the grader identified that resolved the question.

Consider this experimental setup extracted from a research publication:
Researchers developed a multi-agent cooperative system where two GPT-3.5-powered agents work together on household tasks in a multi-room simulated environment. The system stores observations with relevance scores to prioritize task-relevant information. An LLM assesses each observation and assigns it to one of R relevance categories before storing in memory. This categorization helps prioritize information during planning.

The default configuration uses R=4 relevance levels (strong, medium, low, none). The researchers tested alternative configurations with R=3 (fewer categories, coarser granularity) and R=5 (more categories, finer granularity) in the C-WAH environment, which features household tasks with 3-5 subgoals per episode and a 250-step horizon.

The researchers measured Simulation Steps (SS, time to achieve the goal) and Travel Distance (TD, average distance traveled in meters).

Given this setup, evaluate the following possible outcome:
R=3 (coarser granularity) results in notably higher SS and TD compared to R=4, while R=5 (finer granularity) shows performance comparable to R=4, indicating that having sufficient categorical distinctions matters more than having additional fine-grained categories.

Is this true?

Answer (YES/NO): NO